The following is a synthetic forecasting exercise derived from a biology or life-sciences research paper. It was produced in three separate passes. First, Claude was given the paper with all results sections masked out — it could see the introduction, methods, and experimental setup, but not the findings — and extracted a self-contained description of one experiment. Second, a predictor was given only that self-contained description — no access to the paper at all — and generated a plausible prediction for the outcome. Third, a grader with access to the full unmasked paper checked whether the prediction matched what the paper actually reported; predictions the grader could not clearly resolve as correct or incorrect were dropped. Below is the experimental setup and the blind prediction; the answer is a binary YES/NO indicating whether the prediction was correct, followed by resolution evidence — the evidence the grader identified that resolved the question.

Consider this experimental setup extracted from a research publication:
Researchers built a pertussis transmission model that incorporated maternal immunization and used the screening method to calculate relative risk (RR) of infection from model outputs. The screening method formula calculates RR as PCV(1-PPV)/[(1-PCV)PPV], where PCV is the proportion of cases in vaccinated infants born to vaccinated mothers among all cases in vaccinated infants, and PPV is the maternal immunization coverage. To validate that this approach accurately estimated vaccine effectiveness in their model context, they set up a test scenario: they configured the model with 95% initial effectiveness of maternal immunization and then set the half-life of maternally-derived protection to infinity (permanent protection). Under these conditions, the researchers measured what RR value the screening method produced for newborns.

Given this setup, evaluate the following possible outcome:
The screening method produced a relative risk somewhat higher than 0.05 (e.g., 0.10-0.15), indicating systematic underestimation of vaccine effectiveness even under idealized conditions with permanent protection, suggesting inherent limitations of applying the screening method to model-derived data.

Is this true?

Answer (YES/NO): NO